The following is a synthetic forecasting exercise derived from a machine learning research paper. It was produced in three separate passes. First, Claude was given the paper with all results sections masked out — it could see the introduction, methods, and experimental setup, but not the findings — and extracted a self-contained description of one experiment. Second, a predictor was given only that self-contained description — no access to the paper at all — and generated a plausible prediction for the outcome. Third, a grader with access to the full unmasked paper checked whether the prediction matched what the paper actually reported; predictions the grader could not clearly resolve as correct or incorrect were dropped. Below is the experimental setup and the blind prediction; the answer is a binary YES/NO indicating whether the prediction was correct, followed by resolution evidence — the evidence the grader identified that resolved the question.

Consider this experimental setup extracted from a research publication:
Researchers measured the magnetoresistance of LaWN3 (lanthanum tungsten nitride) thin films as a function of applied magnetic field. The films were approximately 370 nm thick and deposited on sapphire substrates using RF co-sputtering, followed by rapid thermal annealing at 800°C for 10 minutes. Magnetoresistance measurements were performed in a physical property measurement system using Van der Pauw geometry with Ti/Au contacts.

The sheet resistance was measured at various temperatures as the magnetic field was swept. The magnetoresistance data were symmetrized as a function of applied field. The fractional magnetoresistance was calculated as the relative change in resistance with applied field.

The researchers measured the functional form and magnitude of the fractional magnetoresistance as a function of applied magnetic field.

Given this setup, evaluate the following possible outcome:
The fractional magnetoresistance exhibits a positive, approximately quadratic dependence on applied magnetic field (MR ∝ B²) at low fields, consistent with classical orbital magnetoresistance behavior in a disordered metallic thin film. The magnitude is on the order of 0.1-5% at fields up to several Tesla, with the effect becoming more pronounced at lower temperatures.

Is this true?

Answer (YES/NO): NO